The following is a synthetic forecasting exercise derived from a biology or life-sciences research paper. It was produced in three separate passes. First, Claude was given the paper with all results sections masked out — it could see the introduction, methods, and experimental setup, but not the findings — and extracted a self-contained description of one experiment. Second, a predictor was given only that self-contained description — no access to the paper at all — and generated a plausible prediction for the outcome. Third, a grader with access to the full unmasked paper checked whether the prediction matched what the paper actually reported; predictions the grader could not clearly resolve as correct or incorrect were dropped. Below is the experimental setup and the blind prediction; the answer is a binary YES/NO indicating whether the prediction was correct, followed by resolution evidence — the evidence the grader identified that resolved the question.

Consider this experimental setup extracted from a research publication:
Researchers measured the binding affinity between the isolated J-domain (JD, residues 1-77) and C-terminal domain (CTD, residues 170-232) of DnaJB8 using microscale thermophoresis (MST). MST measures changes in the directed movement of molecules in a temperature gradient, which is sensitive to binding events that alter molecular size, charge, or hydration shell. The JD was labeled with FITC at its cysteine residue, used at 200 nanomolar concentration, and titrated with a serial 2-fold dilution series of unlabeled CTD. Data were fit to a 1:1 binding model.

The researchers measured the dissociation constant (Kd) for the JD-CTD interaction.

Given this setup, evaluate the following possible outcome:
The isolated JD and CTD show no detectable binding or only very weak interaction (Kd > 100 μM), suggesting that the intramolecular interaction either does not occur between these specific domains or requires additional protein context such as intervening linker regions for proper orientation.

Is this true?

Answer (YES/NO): NO